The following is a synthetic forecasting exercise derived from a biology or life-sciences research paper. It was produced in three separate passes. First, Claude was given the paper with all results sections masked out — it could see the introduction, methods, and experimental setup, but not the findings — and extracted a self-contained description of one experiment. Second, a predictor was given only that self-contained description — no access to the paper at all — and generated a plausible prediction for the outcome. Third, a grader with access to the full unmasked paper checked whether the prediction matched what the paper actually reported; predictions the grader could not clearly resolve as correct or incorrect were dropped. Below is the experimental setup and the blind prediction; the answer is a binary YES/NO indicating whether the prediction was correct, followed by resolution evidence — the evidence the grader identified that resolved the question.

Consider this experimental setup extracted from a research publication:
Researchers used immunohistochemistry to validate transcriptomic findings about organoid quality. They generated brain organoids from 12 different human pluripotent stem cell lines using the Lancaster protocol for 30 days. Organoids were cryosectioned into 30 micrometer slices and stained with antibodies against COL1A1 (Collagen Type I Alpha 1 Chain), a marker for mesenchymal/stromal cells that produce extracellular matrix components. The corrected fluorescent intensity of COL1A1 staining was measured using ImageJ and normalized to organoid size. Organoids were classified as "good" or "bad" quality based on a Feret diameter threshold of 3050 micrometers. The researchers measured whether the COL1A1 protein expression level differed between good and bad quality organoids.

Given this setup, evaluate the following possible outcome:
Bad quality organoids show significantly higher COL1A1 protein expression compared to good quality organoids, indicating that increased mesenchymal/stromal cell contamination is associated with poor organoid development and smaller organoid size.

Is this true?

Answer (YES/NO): NO